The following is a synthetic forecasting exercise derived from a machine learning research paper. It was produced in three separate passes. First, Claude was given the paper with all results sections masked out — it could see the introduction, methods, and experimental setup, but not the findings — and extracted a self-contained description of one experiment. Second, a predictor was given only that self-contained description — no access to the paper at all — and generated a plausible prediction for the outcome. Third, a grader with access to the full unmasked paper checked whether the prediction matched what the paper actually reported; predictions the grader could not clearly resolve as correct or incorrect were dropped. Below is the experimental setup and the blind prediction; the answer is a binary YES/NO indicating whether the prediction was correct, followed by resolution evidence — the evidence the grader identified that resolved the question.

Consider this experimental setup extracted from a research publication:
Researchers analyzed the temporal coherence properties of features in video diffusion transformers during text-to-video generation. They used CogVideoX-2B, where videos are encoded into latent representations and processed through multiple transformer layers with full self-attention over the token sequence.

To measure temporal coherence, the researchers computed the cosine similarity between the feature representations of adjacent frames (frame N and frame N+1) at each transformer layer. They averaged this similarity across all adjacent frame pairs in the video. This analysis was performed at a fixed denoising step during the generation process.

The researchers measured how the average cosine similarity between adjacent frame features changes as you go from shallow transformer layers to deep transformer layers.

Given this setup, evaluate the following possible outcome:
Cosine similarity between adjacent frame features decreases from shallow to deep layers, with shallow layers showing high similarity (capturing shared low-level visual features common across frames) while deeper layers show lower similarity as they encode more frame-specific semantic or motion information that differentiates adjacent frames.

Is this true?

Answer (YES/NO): YES